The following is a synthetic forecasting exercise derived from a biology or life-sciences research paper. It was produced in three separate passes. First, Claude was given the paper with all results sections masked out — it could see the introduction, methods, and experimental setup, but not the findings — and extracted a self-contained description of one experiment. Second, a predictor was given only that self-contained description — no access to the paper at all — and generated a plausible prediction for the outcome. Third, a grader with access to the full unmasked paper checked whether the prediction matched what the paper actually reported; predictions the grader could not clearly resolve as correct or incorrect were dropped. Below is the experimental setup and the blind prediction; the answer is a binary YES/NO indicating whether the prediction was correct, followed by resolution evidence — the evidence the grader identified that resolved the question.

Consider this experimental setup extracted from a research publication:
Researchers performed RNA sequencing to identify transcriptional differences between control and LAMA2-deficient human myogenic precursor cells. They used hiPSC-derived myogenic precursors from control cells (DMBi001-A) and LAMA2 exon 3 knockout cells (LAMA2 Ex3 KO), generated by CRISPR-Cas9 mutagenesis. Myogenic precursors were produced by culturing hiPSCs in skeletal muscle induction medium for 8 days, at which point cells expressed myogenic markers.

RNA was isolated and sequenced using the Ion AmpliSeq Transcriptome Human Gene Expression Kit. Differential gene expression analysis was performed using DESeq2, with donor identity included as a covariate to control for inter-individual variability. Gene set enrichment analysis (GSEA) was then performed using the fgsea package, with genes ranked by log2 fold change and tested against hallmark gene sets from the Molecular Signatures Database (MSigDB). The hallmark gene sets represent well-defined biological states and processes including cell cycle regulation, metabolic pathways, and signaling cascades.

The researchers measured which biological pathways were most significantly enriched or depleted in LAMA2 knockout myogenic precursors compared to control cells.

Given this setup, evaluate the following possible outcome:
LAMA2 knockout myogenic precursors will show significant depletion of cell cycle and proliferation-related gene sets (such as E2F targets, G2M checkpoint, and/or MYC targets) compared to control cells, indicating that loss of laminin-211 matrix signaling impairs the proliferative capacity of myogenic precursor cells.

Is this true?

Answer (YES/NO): YES